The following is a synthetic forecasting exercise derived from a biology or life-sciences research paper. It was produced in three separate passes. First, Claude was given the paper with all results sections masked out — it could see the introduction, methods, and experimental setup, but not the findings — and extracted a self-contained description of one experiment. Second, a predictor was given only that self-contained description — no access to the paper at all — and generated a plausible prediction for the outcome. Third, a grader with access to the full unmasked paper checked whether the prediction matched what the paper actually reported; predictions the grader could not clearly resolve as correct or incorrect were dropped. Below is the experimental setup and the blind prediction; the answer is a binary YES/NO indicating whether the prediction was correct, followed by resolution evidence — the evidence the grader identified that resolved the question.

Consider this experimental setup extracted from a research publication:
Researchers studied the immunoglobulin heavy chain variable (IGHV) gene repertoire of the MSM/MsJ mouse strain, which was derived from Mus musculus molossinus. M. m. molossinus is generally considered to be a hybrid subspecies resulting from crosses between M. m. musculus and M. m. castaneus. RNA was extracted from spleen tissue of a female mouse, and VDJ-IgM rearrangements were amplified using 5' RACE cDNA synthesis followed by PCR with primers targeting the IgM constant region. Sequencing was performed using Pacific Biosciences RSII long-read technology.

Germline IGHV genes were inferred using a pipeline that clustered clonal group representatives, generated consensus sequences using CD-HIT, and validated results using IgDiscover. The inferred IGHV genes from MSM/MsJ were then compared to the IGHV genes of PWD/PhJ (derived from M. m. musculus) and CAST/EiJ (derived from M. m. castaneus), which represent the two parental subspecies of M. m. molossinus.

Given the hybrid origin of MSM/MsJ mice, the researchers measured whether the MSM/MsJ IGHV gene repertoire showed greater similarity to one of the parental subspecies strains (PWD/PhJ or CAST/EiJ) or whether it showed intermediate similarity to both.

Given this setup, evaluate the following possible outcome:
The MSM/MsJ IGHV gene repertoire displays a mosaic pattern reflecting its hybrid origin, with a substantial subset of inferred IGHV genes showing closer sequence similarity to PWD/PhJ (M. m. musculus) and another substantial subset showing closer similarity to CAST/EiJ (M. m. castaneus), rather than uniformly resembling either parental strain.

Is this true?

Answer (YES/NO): NO